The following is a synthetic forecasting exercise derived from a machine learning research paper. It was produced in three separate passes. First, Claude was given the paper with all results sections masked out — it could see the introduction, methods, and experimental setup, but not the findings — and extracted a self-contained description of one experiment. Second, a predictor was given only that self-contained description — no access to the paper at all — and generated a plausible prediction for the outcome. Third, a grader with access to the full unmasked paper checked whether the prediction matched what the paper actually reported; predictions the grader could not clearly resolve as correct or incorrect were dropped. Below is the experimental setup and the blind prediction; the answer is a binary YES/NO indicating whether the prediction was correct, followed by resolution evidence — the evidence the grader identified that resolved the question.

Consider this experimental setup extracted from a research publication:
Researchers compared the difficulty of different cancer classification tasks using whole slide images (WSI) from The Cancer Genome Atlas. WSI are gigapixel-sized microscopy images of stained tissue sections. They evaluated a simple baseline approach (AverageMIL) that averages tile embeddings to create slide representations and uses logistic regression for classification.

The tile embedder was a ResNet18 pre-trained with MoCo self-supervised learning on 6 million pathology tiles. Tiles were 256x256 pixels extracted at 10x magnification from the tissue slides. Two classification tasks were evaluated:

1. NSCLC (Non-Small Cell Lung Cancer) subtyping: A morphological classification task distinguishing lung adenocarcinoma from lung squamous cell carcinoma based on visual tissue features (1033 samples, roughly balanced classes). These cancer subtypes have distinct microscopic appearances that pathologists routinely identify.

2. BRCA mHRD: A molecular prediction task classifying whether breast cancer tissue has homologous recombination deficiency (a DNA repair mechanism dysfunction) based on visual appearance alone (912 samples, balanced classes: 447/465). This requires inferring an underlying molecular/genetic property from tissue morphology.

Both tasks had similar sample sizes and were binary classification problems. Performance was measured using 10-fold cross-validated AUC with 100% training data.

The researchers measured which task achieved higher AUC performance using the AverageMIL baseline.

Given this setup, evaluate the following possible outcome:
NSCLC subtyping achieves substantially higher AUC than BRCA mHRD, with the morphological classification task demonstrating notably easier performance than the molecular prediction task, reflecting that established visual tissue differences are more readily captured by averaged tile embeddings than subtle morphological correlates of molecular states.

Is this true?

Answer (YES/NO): YES